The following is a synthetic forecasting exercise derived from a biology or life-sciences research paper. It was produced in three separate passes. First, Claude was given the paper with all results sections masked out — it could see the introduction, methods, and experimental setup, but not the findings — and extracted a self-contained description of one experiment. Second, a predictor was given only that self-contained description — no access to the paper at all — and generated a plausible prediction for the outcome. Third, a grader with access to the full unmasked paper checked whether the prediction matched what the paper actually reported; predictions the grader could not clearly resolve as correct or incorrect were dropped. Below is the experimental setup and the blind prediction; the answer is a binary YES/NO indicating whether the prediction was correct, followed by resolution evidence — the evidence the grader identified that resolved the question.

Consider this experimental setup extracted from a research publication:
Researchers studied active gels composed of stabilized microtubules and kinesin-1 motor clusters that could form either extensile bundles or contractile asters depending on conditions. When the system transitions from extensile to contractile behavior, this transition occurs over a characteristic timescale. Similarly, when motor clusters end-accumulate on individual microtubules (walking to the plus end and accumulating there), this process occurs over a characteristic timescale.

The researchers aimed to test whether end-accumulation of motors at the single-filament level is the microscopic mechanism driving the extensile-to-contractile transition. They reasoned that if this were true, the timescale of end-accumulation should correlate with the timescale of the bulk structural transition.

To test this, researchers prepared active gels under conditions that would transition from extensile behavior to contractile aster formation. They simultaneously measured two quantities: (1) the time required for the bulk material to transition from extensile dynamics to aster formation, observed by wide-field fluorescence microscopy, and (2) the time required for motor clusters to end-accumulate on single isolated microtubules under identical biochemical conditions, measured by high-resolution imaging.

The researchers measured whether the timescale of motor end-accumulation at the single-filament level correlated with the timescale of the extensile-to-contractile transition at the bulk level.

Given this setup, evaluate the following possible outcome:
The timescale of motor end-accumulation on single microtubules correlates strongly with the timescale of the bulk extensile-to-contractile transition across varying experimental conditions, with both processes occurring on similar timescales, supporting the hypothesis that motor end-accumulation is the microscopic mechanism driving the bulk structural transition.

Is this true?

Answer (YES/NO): YES